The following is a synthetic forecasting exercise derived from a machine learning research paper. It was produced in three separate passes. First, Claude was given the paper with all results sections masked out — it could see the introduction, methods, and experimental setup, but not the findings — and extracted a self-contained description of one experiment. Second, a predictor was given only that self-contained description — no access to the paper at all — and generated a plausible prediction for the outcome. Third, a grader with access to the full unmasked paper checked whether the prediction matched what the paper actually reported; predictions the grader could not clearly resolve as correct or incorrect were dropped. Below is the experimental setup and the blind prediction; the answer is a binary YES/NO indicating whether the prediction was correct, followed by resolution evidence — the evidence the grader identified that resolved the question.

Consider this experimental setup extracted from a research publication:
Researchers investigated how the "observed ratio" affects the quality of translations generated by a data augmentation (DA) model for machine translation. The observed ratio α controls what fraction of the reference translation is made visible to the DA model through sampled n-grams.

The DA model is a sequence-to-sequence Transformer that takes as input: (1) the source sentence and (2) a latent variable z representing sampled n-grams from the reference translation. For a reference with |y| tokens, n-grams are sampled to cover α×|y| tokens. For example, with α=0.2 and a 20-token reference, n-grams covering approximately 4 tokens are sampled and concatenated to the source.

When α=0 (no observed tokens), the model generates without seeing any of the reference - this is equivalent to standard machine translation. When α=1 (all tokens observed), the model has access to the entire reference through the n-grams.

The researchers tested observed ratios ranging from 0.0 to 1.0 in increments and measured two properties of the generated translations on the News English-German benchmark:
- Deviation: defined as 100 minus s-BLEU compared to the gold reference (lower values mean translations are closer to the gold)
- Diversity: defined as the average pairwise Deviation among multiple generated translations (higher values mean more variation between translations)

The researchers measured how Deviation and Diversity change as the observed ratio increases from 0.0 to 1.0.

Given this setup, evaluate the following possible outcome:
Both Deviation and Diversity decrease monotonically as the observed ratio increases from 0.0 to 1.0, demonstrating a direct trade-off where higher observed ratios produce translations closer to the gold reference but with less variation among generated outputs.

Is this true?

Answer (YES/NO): NO